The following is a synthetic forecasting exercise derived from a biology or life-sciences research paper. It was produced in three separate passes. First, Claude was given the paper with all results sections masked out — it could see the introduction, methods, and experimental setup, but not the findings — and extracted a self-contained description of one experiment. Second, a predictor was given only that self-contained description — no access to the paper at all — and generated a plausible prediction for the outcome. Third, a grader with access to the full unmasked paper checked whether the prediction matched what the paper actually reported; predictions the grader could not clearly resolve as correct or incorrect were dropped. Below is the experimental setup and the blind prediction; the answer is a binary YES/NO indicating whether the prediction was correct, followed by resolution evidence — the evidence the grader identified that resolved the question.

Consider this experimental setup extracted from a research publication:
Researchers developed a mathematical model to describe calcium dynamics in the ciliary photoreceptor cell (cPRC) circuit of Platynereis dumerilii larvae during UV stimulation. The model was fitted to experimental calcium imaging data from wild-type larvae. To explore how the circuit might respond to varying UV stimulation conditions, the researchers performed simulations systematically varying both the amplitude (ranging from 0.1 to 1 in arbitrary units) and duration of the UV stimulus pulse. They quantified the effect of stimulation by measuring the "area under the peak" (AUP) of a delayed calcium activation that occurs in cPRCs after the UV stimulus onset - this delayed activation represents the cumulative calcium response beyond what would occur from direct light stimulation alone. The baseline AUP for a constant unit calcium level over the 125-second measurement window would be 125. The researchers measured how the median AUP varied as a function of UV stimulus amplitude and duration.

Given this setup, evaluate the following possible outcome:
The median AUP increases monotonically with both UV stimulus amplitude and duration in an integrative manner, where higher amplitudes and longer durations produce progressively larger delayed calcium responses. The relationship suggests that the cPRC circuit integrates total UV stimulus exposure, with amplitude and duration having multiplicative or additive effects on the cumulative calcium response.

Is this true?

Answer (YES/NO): NO